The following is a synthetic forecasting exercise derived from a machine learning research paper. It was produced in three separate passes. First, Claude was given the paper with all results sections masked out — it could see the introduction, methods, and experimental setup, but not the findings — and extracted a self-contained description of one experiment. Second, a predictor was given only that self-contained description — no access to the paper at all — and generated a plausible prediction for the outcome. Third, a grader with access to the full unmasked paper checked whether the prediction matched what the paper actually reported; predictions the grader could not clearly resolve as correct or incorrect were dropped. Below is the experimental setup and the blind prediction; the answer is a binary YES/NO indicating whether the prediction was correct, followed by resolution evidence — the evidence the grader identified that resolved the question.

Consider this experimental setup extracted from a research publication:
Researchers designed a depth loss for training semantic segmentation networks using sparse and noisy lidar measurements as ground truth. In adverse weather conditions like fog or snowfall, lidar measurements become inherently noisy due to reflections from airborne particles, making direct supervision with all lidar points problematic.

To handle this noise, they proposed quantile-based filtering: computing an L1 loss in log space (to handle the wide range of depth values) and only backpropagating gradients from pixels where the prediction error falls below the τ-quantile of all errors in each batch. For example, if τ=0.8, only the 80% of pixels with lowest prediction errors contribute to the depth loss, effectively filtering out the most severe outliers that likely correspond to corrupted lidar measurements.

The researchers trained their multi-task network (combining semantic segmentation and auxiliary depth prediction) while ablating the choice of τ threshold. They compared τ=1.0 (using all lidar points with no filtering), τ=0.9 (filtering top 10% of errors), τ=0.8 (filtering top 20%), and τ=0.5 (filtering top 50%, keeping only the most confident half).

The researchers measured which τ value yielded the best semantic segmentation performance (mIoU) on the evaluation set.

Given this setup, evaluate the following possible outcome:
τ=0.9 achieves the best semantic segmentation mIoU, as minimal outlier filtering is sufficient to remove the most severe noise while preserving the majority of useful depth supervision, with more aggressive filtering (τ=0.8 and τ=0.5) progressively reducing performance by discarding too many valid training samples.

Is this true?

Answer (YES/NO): NO